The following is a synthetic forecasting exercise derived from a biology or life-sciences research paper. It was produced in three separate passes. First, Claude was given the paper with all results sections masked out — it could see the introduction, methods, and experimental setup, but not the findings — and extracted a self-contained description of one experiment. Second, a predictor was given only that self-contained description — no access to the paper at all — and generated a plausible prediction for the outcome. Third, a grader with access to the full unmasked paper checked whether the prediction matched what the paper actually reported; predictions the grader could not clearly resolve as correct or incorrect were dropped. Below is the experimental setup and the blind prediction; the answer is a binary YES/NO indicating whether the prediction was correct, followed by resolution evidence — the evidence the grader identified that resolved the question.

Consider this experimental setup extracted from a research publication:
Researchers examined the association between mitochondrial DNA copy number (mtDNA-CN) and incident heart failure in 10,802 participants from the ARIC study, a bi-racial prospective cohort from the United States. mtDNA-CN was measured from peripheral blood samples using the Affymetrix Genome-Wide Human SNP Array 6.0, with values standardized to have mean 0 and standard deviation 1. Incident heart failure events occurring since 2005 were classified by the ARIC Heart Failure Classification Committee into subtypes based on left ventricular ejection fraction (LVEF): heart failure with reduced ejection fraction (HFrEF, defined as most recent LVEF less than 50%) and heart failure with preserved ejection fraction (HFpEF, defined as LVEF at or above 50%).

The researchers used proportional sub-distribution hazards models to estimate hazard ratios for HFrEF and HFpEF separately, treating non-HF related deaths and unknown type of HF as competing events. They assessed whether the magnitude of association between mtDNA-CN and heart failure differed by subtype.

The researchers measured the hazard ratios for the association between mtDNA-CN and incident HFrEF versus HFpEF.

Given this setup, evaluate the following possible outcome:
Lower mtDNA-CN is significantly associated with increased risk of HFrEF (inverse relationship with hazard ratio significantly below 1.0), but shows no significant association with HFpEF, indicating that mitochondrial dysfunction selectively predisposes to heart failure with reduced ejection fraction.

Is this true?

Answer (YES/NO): NO